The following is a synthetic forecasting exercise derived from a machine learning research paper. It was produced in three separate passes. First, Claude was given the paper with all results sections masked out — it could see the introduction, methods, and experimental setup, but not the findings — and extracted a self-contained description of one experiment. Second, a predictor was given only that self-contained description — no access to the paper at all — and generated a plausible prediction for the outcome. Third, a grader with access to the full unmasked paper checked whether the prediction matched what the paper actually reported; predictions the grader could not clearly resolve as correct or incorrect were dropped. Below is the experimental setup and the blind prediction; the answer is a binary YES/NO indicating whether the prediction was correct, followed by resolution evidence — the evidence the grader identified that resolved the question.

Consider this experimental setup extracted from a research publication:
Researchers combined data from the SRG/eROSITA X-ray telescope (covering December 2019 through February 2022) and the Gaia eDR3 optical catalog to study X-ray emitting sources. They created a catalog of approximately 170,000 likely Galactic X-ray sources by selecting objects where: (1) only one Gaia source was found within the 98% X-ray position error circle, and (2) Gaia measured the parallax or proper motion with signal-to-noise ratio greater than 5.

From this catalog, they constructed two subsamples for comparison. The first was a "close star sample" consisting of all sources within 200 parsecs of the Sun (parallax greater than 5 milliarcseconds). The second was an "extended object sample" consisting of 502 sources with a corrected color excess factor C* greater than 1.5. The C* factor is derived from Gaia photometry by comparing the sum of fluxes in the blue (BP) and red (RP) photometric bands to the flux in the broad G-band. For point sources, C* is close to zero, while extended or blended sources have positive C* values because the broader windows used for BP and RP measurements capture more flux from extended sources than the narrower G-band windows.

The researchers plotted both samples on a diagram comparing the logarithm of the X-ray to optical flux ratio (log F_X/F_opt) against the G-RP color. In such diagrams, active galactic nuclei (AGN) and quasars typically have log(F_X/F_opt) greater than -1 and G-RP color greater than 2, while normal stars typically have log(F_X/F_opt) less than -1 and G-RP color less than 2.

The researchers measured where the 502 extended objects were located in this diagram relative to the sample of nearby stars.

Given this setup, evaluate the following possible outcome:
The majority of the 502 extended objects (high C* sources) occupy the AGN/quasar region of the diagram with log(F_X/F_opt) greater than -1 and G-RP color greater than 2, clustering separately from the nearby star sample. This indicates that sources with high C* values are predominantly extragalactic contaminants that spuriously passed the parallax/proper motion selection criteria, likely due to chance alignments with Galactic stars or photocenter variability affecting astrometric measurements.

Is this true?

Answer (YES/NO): YES